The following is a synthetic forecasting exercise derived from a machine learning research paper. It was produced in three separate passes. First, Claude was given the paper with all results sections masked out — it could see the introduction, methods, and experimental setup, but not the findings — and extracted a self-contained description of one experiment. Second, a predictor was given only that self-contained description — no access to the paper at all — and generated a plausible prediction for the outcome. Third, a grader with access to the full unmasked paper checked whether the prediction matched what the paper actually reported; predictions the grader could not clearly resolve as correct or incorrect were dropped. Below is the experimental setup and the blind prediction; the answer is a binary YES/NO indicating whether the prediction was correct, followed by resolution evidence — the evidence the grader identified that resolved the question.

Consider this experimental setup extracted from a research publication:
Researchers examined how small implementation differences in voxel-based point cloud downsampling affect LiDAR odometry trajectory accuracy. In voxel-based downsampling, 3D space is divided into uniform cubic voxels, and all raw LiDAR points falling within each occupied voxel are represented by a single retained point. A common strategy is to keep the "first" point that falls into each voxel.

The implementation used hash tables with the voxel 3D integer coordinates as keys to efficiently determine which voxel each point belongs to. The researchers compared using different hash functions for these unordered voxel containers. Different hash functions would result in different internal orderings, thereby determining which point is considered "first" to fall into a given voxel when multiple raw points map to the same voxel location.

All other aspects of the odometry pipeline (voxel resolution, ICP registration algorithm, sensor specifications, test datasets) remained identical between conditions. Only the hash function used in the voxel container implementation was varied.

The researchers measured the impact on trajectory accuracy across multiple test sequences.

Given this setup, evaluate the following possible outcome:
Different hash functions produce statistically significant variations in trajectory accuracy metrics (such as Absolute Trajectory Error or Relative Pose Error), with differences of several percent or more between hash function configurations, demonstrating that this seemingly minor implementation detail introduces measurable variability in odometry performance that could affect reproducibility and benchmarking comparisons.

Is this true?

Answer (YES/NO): NO